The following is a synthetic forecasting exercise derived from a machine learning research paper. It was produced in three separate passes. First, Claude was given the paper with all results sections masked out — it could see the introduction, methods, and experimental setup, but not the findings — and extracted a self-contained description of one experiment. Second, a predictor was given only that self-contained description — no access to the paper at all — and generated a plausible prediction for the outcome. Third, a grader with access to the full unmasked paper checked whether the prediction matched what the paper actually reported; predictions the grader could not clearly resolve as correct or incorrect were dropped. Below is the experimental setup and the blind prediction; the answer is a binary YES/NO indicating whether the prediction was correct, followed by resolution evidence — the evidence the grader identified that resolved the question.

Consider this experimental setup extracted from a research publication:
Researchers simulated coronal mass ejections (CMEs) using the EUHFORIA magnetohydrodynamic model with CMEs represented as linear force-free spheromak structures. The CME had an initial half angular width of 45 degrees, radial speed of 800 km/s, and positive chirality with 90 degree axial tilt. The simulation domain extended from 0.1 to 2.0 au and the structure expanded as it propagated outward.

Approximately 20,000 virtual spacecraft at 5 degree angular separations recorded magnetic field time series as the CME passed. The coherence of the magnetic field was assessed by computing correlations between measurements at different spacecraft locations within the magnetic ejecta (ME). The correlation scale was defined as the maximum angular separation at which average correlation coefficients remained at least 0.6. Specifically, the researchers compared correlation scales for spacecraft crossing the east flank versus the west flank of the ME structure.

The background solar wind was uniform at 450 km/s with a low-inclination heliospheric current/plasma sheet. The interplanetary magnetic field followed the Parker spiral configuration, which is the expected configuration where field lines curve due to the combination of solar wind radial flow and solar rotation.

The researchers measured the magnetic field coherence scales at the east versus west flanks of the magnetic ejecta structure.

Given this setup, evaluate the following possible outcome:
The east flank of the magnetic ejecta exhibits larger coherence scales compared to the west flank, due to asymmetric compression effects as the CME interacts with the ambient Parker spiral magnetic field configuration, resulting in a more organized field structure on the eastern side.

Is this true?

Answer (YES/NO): YES